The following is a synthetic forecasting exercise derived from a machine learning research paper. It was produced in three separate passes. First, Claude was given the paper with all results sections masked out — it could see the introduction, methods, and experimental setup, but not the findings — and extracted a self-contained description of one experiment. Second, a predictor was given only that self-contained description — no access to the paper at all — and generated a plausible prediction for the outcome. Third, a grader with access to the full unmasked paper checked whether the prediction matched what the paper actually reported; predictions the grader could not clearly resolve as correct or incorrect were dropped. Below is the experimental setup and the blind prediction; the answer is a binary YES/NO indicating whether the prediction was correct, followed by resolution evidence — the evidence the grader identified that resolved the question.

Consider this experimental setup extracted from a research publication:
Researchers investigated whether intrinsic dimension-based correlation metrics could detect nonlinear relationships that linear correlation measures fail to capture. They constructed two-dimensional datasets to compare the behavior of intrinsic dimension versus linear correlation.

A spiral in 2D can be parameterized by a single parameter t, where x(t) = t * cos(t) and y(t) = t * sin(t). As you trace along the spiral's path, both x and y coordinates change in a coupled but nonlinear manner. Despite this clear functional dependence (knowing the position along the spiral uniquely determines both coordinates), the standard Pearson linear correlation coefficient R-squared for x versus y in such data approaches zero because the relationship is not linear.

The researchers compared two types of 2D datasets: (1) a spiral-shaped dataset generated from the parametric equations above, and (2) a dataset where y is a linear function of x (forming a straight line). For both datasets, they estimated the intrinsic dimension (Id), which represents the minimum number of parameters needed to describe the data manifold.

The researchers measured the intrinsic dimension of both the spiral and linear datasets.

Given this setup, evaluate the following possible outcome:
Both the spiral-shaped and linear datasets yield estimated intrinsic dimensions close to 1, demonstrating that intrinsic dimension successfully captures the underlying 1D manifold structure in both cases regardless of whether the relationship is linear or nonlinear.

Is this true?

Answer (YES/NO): YES